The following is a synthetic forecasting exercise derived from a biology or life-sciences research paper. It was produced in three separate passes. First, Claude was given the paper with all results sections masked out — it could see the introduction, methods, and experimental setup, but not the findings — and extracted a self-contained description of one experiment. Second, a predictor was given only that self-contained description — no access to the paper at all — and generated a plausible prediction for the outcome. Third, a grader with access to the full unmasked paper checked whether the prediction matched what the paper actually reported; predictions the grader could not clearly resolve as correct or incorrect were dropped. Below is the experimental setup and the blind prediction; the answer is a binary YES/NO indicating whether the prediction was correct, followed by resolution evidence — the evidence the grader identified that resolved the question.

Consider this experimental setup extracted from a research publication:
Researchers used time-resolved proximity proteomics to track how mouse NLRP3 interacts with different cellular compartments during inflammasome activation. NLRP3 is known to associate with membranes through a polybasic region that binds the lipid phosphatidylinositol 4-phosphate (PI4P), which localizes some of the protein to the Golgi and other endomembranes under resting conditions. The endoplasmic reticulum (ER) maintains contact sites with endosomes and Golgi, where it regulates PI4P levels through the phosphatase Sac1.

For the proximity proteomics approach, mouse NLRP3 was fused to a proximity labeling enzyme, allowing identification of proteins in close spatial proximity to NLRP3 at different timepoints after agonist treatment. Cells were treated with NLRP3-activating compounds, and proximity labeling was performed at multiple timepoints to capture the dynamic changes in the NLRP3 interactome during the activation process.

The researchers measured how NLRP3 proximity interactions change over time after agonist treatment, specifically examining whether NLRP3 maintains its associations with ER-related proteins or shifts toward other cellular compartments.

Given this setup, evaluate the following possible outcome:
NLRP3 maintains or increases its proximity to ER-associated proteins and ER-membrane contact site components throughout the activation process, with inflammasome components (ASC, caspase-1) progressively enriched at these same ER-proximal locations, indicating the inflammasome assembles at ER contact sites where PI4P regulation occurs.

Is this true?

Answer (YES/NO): NO